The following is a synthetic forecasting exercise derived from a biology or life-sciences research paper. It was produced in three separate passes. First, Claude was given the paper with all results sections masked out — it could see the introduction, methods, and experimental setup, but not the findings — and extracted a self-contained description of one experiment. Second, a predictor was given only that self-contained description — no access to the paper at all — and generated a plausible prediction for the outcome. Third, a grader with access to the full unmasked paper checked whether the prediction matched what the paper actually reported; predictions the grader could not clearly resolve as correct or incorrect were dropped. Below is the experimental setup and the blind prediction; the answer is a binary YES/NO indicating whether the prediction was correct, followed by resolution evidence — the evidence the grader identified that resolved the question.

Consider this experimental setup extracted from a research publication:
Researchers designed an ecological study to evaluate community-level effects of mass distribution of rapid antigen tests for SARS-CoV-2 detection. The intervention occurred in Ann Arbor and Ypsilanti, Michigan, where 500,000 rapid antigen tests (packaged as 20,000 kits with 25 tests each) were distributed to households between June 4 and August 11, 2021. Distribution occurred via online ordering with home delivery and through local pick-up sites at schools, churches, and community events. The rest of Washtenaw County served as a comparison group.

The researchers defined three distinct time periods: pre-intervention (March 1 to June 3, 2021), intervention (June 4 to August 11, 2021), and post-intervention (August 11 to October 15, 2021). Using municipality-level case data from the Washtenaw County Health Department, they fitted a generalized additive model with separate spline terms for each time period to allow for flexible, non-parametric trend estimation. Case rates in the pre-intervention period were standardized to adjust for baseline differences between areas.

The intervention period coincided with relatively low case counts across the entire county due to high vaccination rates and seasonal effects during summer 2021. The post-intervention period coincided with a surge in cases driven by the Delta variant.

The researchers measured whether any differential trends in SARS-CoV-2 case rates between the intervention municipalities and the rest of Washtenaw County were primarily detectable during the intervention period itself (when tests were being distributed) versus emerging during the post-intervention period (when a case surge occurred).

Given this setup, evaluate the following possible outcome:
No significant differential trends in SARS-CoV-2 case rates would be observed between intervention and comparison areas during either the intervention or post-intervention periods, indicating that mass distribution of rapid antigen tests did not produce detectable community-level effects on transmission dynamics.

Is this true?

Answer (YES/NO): NO